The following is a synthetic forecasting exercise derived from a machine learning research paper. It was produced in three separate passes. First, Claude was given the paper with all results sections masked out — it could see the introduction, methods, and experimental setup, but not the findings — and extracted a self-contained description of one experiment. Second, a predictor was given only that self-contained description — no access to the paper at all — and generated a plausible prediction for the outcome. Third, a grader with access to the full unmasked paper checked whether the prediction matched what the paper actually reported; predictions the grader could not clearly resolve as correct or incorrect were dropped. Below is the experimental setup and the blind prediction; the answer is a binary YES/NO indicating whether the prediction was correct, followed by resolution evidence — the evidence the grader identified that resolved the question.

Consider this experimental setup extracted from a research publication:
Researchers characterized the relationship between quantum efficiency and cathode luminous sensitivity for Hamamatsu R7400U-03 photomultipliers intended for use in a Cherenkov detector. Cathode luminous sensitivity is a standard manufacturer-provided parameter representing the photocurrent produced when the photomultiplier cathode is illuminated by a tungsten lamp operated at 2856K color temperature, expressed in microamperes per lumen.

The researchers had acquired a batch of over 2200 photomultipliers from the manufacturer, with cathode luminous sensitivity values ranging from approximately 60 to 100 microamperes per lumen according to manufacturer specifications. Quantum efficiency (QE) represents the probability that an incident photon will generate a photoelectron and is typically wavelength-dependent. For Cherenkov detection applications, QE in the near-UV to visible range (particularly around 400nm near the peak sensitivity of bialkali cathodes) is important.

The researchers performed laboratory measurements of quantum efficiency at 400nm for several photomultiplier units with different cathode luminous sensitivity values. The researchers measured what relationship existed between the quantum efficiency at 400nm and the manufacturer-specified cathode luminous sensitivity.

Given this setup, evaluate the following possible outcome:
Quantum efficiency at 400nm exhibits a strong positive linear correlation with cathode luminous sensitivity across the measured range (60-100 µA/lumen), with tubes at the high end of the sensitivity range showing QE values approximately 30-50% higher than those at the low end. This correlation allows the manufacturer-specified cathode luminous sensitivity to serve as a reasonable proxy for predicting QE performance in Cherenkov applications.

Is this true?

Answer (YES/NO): NO